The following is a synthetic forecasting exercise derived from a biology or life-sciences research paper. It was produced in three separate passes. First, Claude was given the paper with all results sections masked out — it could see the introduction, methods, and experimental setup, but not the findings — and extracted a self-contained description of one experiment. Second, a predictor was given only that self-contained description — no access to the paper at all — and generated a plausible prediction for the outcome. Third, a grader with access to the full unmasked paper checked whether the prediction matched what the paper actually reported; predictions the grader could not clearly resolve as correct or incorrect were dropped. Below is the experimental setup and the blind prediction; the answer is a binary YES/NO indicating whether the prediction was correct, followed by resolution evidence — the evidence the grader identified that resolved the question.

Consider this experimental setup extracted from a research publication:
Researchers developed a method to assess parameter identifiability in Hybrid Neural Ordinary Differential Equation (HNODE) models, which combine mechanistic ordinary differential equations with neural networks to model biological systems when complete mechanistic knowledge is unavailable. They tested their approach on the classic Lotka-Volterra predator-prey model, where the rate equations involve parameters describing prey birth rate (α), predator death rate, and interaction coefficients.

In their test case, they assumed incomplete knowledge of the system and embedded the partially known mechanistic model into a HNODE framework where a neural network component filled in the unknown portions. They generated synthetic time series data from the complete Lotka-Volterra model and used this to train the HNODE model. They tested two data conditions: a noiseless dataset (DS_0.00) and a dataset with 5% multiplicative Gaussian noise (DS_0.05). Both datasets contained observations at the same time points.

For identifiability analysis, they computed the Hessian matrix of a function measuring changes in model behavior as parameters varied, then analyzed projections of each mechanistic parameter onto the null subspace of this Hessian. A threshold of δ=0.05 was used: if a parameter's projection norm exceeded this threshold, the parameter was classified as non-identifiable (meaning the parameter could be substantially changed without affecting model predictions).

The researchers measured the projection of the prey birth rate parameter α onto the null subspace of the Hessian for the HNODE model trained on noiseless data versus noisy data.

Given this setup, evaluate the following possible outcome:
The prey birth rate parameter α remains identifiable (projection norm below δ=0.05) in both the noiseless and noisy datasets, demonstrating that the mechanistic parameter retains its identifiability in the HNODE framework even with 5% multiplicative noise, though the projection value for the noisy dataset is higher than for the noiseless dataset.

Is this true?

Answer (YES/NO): NO